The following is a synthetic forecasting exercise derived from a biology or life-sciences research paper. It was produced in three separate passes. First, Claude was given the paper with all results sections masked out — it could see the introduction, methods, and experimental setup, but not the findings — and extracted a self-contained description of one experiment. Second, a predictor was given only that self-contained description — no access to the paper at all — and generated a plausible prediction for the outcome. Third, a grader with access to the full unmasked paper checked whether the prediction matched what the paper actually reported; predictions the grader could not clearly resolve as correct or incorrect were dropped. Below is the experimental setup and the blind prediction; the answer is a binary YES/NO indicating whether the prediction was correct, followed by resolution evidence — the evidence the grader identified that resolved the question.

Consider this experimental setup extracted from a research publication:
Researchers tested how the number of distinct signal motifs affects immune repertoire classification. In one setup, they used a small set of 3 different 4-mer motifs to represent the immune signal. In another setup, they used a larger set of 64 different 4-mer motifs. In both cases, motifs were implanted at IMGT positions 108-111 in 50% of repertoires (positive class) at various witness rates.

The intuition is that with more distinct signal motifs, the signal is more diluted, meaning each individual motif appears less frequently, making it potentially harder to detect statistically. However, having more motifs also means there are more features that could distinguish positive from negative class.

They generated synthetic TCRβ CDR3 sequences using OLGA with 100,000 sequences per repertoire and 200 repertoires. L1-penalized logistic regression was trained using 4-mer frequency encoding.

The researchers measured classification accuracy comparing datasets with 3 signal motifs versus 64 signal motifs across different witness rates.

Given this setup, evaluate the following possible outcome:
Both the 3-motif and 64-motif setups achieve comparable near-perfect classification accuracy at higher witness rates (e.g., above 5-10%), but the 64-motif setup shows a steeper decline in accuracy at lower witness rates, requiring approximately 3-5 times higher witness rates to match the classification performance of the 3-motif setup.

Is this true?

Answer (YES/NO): NO